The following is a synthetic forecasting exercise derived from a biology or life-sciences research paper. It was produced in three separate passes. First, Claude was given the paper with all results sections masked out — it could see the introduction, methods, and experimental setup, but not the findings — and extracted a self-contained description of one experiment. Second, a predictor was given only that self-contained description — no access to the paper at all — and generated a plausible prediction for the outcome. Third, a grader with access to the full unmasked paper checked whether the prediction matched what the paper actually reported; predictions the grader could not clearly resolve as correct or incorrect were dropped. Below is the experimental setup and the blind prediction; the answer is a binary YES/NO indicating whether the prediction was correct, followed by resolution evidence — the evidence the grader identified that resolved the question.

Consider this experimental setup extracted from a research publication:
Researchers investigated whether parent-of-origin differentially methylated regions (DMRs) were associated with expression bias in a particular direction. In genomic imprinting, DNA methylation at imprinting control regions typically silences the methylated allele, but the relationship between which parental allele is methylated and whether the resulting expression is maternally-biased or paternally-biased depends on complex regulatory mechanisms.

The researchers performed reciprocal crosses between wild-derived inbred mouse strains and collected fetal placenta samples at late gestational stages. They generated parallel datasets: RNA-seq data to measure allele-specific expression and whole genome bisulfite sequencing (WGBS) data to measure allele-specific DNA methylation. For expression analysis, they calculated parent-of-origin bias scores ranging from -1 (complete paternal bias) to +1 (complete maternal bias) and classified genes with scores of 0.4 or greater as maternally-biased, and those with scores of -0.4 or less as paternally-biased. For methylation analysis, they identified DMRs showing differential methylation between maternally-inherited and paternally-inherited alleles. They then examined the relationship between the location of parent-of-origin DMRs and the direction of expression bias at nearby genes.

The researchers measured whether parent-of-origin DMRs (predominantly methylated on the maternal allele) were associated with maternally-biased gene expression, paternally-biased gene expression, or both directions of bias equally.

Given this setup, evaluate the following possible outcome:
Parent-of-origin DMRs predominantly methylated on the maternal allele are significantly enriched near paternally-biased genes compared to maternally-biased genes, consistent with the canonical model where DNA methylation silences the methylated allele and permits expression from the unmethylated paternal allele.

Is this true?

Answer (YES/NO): NO